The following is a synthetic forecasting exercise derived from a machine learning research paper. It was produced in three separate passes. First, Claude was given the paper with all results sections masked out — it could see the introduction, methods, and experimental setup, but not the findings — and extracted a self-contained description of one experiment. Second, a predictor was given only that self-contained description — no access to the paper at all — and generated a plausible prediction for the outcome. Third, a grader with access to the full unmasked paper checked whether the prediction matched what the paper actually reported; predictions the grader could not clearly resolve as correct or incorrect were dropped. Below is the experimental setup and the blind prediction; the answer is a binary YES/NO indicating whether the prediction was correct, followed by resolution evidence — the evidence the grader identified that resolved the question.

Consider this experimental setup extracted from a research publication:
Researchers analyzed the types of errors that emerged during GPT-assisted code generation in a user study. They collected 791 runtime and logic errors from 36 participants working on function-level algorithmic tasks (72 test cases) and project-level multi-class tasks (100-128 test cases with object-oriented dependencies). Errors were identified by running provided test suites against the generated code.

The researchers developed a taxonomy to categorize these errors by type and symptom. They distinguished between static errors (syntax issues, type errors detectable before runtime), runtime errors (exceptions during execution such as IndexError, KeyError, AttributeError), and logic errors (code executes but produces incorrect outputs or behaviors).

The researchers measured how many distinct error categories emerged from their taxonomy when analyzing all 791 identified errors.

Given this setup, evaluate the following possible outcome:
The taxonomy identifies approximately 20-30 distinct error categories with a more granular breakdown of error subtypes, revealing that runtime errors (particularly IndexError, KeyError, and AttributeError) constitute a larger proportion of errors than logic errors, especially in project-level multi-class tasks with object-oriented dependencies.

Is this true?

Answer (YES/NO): NO